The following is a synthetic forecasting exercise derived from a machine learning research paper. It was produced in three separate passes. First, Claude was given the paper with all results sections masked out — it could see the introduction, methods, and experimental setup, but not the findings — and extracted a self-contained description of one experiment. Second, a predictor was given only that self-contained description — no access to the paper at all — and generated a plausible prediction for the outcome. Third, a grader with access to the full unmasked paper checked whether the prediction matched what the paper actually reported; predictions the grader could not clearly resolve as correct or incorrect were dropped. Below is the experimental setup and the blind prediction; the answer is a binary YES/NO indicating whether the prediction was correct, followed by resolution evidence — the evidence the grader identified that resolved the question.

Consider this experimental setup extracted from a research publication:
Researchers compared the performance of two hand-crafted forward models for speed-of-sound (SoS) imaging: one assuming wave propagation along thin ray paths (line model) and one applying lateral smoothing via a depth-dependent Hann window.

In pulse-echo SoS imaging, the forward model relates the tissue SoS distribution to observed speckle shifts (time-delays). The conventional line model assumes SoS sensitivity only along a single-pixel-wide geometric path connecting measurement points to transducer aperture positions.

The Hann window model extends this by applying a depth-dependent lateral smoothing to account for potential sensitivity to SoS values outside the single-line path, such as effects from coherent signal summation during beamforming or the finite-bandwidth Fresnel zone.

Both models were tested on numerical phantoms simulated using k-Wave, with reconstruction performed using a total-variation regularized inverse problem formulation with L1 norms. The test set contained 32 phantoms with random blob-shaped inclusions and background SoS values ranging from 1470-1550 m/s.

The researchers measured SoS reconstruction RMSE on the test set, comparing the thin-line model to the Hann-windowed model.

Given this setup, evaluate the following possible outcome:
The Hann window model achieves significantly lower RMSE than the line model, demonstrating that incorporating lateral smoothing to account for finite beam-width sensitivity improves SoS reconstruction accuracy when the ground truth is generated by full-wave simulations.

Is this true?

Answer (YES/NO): YES